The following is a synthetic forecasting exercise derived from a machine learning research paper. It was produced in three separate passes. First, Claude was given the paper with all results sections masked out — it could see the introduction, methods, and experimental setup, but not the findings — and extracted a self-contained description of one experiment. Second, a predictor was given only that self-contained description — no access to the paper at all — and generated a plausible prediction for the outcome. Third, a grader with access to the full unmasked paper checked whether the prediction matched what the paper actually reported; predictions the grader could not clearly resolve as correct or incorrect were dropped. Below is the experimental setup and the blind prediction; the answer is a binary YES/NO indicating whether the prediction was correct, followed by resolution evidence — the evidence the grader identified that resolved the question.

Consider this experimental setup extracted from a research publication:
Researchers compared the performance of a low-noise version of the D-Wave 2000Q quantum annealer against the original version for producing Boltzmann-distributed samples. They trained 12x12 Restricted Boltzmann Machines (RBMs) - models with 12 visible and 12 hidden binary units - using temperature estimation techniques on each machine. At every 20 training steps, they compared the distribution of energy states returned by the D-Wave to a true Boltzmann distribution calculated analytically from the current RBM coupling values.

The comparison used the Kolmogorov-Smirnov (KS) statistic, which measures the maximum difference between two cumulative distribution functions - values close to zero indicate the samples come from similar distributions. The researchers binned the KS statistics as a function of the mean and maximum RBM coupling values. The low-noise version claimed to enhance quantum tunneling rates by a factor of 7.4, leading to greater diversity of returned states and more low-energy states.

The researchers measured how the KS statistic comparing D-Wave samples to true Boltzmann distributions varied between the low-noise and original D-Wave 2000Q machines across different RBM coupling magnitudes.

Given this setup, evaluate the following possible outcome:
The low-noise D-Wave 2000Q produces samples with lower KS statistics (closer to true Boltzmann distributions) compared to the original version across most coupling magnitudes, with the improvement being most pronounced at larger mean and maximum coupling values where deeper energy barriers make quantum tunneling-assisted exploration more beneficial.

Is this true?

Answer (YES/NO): NO